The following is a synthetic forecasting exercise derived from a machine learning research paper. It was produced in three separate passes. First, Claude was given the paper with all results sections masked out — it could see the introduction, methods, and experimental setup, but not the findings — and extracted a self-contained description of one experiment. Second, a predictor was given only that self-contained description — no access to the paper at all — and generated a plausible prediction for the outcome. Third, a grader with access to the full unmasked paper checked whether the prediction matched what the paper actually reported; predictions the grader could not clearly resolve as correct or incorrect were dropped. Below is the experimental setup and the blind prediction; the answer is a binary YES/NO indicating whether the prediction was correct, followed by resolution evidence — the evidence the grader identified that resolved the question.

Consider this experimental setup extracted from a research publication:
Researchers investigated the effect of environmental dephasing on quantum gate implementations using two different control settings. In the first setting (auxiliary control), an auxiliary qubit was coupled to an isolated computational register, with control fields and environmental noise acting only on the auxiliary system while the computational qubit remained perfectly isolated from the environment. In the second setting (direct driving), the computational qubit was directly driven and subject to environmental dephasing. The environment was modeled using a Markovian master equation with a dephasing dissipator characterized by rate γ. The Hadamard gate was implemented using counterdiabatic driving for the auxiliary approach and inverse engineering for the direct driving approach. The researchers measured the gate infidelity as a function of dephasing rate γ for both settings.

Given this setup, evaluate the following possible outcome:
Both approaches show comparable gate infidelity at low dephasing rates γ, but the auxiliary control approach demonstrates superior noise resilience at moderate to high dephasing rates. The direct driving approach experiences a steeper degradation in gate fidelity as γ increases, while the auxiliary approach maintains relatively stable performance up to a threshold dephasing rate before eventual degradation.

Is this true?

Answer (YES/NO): NO